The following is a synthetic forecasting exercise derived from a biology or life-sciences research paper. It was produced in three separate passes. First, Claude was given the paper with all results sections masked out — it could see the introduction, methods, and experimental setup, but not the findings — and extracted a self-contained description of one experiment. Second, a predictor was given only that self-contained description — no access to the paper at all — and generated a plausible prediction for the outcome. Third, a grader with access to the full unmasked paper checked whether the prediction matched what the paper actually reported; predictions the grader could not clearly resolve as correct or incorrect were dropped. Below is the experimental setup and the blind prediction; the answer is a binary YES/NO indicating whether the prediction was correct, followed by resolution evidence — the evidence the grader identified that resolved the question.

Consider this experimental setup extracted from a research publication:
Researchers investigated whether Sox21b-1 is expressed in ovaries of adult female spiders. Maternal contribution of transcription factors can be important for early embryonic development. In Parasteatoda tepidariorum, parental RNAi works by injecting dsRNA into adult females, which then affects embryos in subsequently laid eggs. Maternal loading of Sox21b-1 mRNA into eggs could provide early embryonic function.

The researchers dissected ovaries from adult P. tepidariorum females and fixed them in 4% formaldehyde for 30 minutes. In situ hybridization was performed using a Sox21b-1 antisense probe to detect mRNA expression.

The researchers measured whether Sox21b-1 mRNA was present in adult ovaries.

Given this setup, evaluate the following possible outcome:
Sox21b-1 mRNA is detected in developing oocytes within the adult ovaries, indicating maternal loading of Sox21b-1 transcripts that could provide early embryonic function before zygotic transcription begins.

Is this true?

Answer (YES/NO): YES